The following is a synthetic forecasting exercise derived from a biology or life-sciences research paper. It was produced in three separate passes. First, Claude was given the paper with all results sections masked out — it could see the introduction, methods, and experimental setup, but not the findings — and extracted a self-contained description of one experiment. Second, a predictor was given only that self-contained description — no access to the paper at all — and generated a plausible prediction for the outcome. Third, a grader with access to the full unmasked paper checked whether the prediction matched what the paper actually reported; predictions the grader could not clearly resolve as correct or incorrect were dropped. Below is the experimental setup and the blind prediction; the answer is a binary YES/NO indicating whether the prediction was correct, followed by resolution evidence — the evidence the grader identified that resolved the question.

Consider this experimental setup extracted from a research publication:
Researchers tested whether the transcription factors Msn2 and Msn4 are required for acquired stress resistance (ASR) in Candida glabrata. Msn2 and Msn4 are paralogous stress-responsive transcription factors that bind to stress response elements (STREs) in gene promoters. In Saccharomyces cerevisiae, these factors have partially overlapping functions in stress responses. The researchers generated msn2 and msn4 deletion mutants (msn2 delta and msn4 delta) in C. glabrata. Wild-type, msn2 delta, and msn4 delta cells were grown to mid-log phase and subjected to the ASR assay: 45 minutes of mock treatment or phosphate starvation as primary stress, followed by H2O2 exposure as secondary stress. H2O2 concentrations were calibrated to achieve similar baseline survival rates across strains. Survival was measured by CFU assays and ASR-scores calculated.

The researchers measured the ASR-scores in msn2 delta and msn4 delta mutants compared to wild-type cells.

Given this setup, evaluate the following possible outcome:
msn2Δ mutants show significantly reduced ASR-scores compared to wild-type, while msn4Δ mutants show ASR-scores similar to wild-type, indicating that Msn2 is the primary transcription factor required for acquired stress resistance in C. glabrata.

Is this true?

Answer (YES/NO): NO